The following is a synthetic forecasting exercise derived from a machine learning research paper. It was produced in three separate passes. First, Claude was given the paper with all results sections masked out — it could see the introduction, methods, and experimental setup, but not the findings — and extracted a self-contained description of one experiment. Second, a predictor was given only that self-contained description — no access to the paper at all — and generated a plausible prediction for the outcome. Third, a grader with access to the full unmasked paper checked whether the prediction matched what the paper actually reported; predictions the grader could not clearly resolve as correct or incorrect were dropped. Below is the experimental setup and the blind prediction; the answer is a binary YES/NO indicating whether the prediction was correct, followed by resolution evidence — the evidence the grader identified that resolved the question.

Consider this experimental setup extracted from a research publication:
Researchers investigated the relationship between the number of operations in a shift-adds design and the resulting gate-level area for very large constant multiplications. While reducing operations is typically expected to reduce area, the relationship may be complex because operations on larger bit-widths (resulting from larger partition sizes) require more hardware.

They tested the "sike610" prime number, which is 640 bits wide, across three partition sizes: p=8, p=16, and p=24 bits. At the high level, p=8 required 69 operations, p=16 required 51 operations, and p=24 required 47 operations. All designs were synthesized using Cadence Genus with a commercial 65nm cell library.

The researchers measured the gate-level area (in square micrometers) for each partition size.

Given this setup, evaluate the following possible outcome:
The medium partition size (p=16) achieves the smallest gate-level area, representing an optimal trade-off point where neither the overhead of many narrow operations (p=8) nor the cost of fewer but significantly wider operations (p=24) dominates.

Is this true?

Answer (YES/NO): NO